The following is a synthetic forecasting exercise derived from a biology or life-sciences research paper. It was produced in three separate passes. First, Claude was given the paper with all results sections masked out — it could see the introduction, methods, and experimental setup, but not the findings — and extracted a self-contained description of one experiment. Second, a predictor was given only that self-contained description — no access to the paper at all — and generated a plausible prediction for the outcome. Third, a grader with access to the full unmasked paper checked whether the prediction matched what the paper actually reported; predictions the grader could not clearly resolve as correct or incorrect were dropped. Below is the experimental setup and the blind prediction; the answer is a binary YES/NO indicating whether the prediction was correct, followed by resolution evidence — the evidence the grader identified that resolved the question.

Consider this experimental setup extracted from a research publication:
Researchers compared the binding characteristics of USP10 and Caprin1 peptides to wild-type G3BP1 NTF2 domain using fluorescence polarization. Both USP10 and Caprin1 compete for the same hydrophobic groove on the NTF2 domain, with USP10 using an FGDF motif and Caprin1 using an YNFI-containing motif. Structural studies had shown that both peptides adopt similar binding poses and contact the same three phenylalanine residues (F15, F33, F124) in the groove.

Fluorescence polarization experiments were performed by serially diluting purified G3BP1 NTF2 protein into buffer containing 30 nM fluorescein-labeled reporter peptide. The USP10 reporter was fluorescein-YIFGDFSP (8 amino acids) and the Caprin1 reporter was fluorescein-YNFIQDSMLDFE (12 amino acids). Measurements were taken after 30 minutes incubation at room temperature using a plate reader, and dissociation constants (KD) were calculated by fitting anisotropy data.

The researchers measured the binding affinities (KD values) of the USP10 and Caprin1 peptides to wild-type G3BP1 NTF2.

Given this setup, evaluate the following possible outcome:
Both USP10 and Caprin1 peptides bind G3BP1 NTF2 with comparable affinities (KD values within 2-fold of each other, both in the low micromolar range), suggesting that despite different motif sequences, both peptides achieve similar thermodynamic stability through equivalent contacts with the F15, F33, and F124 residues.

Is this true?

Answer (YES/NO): NO